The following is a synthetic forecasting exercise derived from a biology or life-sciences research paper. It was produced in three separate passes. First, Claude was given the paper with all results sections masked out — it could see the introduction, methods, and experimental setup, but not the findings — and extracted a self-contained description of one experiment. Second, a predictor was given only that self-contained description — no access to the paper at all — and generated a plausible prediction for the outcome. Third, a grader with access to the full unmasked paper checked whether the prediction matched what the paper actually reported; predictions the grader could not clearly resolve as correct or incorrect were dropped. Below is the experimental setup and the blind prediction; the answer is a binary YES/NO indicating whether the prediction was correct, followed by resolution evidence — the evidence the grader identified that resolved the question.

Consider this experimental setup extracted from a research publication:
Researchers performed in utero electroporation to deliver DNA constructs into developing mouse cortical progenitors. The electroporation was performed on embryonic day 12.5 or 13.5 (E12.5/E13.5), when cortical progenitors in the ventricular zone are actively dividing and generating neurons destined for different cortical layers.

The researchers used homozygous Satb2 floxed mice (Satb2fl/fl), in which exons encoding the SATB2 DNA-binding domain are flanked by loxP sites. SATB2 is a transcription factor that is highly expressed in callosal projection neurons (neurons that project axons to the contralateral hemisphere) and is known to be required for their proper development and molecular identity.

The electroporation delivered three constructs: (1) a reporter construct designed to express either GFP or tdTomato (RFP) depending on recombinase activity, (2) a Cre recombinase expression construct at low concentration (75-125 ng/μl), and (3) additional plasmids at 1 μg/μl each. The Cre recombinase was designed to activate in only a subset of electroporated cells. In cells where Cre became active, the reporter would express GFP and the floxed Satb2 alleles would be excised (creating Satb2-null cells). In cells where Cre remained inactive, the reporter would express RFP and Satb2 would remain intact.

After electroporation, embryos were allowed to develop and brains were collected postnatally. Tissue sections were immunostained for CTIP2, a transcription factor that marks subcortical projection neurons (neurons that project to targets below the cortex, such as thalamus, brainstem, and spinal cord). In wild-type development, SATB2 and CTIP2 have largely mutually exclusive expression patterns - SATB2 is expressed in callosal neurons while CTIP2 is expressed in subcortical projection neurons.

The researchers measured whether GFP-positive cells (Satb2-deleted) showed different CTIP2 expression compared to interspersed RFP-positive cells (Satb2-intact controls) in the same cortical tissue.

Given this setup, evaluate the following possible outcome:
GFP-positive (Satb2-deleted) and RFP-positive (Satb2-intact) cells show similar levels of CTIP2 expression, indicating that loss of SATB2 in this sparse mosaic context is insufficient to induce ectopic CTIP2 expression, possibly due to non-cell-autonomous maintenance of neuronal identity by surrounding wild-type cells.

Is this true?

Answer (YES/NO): NO